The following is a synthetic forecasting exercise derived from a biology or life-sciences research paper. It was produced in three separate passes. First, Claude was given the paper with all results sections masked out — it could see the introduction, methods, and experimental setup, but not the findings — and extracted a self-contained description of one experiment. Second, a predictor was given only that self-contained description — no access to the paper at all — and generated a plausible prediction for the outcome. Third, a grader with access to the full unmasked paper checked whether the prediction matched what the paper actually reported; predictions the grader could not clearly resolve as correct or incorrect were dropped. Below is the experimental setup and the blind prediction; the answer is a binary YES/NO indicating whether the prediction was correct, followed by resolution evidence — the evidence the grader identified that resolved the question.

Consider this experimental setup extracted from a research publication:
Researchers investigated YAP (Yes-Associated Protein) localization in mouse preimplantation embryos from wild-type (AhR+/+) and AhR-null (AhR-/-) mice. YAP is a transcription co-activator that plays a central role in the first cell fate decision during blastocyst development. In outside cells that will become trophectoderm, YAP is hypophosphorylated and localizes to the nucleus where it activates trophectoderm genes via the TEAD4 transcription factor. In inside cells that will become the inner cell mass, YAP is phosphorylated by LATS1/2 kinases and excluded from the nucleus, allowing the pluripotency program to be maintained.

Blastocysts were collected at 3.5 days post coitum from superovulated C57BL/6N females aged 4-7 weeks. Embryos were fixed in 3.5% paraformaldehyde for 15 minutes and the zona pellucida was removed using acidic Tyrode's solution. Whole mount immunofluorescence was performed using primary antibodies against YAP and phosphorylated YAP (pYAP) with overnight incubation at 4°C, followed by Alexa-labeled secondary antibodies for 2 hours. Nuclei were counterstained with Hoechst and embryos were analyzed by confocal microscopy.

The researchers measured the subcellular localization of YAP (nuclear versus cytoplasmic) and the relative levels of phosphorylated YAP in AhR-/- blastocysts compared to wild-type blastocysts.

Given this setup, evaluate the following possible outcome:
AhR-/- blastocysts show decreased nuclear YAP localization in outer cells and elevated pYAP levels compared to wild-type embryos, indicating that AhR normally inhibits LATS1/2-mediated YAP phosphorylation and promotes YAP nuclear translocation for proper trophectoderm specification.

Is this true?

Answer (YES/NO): YES